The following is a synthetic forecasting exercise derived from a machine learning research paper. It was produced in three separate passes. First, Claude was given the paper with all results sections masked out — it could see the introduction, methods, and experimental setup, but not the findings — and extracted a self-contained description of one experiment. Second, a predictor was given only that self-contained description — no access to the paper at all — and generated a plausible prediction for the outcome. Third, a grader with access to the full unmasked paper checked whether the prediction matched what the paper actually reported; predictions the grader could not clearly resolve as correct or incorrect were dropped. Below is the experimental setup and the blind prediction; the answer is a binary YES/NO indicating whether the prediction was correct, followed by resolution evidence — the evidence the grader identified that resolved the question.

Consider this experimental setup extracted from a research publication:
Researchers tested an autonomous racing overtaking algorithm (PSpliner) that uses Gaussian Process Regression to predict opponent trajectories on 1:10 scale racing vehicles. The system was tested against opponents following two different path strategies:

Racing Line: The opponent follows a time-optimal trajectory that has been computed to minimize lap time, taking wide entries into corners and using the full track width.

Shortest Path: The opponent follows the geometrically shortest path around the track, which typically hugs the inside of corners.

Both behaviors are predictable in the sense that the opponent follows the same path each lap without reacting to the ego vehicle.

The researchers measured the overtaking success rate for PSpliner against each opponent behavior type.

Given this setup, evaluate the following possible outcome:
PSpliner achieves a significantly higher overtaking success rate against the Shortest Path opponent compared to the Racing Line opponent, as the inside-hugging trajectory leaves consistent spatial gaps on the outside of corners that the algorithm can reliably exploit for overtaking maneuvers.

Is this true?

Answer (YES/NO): NO